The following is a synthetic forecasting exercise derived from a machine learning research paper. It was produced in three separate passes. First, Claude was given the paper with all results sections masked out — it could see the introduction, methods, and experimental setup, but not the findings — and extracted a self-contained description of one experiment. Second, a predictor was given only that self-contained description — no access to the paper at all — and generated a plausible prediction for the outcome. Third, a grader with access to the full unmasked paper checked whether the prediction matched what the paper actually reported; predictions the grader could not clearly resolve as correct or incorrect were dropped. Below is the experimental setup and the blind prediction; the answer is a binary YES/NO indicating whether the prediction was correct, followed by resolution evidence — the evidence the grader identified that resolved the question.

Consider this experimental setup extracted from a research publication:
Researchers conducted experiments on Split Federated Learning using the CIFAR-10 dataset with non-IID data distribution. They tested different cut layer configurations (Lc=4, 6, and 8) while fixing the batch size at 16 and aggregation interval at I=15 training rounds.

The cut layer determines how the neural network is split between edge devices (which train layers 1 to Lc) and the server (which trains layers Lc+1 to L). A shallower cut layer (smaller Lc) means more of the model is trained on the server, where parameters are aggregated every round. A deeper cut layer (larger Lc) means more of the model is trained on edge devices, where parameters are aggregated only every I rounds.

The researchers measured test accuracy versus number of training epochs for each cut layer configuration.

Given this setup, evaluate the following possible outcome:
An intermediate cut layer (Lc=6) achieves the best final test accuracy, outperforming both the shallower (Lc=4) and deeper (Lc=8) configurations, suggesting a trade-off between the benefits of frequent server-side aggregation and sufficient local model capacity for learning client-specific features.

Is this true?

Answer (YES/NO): NO